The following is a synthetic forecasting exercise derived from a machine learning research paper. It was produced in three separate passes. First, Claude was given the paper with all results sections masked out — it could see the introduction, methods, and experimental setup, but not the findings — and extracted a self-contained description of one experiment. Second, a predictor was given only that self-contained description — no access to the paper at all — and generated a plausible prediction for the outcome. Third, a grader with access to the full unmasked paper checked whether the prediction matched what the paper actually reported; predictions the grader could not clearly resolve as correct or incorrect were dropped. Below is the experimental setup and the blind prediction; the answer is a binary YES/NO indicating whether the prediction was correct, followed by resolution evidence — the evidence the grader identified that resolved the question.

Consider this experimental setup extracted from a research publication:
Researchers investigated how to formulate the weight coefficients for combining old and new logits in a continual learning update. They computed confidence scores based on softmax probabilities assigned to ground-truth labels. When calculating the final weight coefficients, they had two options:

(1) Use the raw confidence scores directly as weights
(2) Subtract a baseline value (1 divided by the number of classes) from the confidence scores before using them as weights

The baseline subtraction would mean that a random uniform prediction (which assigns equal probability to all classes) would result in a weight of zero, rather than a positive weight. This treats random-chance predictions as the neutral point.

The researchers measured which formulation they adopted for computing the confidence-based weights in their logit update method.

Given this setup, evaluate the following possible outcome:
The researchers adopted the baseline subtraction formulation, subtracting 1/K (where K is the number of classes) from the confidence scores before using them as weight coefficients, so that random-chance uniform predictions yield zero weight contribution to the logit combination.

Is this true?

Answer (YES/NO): YES